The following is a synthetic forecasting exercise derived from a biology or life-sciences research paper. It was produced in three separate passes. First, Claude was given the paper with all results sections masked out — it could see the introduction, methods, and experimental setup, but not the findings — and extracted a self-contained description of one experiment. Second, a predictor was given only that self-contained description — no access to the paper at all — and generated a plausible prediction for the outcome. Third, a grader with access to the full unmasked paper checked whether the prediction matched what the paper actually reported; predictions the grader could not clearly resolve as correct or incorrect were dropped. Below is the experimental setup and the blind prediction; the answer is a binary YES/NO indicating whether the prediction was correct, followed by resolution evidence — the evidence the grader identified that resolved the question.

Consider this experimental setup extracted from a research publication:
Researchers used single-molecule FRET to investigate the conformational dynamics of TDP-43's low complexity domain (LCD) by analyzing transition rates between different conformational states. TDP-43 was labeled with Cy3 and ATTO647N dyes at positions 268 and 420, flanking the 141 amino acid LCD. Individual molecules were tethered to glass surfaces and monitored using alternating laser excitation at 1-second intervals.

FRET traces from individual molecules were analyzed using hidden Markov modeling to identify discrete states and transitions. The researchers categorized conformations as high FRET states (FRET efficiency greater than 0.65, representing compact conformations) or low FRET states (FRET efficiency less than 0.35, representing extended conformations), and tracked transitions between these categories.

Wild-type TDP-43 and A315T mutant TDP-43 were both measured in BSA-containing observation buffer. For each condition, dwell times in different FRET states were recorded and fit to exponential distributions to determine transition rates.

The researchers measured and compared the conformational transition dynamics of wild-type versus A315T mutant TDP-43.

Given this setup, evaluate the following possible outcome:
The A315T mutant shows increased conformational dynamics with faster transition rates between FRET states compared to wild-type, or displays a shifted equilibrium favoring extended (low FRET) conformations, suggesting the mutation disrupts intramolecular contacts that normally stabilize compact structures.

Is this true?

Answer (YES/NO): NO